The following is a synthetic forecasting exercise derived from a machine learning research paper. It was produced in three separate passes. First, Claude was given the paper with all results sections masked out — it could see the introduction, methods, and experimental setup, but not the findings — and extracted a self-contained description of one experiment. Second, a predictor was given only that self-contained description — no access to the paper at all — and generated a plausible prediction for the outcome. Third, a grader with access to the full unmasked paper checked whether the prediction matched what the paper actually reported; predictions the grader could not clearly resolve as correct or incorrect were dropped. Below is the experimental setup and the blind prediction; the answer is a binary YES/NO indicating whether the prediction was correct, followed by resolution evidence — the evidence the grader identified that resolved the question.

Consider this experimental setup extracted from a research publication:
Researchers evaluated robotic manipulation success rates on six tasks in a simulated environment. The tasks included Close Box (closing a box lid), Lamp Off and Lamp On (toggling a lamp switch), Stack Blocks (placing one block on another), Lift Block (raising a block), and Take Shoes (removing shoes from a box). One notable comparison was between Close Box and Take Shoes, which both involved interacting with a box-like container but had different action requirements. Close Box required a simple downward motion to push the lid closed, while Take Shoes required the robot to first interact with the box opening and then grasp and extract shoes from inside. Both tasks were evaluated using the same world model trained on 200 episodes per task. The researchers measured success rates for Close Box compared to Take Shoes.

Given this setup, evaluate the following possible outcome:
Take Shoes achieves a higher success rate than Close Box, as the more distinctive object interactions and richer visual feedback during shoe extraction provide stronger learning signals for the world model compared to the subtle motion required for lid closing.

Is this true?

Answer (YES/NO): NO